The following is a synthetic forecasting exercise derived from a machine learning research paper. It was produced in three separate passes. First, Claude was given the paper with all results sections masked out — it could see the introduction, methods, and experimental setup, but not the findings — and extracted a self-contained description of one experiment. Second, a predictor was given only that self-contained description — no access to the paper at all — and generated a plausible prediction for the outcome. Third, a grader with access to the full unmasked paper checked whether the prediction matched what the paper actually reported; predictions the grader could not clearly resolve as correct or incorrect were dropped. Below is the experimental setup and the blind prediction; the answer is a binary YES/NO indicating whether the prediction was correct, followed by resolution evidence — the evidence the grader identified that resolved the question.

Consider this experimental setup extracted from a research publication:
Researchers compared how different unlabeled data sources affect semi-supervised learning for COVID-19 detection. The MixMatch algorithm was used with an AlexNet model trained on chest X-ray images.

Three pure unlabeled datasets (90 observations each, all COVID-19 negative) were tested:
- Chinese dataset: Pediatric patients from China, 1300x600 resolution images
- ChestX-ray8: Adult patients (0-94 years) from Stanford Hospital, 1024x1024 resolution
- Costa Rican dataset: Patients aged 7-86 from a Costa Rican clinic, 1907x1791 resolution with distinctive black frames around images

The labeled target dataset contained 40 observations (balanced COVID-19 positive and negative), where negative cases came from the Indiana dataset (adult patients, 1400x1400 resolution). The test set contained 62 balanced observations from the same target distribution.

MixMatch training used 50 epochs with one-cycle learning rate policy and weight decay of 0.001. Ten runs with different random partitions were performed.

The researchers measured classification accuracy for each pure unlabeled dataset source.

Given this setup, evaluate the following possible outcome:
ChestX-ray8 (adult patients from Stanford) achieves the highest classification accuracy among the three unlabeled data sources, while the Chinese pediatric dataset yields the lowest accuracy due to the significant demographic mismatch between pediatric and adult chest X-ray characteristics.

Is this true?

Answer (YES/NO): NO